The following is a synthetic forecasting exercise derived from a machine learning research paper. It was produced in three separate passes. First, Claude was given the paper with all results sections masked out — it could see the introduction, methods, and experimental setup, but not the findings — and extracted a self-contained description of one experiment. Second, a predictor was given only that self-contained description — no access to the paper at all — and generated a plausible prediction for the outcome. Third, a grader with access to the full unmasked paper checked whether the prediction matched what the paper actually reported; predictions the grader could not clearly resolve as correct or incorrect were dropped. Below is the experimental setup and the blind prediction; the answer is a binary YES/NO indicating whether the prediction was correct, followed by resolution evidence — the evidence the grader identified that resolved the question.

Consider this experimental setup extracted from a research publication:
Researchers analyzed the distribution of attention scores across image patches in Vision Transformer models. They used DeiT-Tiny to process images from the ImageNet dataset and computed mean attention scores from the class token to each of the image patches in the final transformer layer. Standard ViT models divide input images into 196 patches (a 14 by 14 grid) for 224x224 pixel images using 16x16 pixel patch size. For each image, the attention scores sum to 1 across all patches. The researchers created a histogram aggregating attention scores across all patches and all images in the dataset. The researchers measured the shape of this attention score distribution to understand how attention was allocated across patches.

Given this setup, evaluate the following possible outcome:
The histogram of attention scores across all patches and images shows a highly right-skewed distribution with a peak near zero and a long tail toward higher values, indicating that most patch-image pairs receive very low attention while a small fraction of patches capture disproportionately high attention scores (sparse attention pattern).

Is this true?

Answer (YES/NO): YES